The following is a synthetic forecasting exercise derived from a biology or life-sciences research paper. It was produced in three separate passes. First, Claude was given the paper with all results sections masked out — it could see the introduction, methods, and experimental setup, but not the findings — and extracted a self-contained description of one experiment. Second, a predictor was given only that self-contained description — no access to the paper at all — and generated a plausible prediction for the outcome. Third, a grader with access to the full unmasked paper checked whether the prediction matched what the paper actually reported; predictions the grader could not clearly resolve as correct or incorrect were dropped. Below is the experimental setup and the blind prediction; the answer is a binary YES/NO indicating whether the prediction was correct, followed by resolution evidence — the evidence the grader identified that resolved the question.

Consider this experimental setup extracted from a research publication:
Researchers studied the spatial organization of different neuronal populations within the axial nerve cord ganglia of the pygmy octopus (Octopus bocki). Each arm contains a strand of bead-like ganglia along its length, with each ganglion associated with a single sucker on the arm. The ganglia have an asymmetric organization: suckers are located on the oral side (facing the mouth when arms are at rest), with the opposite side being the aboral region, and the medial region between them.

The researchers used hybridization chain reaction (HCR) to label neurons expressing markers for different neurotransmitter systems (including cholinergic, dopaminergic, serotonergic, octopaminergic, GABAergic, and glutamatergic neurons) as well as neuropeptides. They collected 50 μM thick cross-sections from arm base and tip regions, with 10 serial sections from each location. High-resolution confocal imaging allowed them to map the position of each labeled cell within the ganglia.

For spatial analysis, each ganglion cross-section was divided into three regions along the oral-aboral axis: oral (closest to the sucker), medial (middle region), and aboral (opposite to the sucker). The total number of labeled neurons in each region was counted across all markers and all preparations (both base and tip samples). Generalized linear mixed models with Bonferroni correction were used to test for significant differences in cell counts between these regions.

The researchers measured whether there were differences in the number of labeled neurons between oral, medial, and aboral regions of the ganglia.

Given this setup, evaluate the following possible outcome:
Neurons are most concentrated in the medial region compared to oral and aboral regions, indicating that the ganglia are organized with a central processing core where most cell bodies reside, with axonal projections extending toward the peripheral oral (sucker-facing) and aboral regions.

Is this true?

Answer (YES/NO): NO